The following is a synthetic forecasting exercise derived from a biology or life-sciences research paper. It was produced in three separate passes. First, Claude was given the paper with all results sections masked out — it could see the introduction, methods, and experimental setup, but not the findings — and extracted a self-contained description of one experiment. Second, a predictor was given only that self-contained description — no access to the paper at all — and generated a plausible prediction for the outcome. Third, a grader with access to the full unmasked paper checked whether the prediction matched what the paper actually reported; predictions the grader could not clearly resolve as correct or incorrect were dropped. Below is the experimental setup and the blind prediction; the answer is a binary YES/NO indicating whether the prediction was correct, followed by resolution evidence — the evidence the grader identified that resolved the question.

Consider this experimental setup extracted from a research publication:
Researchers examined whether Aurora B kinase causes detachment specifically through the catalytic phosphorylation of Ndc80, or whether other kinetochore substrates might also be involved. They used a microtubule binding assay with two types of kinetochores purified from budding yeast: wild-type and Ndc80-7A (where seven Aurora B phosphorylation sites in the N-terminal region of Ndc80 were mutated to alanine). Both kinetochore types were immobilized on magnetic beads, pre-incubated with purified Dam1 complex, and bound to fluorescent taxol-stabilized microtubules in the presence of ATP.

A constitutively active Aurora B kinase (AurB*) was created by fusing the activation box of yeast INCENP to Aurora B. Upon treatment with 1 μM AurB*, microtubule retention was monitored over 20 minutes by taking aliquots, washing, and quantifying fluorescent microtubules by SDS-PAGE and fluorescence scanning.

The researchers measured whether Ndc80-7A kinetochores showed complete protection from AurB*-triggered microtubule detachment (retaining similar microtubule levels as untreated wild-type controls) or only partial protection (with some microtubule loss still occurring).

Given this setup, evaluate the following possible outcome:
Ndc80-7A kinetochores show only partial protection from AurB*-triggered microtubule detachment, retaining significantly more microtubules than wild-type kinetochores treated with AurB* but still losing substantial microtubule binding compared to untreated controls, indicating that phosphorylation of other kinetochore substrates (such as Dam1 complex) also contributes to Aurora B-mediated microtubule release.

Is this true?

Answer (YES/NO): YES